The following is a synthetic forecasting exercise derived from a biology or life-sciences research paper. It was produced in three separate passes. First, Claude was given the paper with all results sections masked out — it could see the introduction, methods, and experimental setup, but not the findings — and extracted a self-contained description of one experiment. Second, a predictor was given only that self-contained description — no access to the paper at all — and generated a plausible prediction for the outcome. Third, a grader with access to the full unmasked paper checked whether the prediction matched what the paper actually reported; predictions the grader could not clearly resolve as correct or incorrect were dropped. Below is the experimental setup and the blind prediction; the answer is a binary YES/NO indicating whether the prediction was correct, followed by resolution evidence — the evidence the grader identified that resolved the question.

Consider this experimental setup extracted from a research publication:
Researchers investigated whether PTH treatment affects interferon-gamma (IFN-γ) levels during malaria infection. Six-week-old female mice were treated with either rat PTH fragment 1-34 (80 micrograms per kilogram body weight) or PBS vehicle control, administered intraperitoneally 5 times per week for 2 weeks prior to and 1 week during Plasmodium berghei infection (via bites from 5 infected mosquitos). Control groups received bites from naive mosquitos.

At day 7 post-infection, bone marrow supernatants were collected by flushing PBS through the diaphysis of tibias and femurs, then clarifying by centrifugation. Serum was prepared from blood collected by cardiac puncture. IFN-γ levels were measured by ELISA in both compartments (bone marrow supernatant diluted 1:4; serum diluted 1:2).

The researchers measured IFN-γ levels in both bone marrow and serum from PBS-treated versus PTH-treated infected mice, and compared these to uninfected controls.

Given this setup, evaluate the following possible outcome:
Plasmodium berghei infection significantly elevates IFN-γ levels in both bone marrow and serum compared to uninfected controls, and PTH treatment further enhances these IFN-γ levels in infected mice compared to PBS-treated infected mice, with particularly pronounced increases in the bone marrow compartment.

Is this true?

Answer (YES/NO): NO